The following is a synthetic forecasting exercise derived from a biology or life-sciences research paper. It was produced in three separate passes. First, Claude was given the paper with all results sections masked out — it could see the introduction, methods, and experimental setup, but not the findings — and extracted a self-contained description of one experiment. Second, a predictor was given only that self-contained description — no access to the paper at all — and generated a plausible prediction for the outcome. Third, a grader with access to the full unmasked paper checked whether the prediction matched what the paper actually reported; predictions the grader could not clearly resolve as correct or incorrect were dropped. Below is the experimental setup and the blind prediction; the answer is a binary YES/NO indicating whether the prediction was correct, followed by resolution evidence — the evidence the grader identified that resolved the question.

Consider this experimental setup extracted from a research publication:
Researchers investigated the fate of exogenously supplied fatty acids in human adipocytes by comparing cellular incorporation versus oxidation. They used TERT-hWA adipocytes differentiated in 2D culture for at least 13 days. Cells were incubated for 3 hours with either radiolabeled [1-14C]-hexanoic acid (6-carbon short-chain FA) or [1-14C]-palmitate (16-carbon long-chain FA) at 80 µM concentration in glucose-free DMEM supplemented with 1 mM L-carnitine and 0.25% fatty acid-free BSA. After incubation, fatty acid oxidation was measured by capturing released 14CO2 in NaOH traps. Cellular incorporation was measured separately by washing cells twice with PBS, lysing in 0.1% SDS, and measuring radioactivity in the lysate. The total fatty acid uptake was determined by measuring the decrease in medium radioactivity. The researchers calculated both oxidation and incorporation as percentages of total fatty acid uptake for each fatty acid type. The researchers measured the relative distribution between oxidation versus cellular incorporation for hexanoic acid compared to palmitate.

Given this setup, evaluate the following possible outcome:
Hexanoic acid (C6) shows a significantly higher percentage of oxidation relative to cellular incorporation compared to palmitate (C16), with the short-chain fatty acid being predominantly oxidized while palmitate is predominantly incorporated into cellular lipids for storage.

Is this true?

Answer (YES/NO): YES